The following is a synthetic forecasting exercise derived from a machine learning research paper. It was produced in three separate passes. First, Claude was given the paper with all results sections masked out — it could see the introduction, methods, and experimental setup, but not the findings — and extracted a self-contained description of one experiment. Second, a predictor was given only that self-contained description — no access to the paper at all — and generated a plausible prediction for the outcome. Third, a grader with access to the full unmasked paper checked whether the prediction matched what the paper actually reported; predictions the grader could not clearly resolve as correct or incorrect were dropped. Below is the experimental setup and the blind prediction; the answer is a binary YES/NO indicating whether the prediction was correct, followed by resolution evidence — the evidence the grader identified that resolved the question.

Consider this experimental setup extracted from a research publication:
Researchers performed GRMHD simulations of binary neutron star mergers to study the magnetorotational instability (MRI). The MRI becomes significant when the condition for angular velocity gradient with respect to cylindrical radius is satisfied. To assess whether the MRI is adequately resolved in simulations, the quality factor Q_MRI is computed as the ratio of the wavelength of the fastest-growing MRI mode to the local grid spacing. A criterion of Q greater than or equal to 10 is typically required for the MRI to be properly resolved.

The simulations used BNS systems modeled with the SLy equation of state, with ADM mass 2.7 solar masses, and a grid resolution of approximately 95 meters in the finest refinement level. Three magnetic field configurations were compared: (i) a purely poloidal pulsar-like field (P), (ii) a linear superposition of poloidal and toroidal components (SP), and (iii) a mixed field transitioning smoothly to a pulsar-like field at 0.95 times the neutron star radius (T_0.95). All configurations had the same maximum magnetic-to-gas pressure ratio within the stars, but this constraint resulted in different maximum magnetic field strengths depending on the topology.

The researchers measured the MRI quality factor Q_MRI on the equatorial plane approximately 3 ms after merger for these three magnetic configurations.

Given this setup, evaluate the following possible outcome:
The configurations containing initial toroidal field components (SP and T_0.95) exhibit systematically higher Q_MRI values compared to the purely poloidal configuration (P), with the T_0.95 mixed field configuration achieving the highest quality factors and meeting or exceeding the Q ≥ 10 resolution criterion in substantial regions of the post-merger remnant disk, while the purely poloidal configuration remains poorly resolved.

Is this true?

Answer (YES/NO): NO